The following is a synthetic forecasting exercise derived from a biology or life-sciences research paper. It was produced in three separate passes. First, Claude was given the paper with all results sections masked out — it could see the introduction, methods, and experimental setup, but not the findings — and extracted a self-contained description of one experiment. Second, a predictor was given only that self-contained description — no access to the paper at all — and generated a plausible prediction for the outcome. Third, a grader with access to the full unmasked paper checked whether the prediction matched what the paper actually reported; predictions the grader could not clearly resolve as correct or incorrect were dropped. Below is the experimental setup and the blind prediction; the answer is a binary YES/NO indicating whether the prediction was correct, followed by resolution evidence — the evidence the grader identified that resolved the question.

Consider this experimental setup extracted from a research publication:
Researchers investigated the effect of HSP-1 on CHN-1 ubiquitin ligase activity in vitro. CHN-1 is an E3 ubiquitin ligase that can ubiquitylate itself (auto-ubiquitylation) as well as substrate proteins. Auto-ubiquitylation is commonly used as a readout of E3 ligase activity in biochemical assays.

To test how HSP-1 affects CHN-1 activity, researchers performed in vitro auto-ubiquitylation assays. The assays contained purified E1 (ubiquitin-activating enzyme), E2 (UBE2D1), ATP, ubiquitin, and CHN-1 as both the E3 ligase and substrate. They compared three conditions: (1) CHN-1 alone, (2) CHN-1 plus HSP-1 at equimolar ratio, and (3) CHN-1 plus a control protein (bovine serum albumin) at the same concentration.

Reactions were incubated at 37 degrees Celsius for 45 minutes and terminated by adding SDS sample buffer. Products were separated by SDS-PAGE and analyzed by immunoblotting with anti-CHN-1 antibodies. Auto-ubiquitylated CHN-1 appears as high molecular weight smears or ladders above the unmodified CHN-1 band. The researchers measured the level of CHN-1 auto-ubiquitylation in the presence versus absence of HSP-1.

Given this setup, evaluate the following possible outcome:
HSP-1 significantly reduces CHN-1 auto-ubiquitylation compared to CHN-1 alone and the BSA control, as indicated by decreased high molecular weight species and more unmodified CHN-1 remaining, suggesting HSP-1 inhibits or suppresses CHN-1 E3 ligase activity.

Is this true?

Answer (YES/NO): YES